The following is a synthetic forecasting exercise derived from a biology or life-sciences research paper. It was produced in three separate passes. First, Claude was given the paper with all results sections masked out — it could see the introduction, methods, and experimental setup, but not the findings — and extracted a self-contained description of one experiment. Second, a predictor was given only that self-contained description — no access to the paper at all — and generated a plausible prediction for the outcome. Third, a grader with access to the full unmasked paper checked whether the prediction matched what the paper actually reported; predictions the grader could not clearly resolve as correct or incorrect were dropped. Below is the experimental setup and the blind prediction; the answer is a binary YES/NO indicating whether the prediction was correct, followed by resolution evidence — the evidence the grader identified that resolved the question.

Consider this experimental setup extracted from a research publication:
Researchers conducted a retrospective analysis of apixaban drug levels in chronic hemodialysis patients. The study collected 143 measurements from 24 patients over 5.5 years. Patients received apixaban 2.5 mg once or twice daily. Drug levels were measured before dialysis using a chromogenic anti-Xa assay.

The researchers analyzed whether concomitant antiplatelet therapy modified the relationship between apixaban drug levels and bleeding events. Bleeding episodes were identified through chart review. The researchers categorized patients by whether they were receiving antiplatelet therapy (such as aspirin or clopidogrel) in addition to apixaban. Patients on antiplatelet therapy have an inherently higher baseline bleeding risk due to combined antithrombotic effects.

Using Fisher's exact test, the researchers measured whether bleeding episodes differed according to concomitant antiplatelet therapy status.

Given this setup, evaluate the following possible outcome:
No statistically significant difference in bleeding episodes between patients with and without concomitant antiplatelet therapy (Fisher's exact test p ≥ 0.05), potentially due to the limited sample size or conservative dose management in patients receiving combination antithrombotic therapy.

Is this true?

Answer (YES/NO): NO